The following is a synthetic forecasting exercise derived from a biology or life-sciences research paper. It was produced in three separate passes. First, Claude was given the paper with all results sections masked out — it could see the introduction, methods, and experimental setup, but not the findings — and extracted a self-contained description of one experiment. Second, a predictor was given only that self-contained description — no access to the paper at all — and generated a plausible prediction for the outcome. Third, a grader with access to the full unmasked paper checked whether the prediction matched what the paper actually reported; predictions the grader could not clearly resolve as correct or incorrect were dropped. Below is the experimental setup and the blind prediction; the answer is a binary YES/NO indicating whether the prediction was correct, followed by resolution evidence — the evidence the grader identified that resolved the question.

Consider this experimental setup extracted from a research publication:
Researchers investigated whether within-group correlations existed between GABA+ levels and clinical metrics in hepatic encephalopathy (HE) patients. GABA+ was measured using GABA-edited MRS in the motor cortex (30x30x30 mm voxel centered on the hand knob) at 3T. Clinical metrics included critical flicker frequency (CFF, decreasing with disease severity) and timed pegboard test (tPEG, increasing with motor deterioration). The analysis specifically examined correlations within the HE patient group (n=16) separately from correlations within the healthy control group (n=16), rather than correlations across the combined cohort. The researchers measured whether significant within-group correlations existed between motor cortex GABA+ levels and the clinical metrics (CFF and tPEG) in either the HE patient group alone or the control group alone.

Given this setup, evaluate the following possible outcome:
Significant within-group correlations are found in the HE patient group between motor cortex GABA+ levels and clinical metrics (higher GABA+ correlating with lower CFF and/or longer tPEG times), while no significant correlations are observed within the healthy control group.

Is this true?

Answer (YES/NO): NO